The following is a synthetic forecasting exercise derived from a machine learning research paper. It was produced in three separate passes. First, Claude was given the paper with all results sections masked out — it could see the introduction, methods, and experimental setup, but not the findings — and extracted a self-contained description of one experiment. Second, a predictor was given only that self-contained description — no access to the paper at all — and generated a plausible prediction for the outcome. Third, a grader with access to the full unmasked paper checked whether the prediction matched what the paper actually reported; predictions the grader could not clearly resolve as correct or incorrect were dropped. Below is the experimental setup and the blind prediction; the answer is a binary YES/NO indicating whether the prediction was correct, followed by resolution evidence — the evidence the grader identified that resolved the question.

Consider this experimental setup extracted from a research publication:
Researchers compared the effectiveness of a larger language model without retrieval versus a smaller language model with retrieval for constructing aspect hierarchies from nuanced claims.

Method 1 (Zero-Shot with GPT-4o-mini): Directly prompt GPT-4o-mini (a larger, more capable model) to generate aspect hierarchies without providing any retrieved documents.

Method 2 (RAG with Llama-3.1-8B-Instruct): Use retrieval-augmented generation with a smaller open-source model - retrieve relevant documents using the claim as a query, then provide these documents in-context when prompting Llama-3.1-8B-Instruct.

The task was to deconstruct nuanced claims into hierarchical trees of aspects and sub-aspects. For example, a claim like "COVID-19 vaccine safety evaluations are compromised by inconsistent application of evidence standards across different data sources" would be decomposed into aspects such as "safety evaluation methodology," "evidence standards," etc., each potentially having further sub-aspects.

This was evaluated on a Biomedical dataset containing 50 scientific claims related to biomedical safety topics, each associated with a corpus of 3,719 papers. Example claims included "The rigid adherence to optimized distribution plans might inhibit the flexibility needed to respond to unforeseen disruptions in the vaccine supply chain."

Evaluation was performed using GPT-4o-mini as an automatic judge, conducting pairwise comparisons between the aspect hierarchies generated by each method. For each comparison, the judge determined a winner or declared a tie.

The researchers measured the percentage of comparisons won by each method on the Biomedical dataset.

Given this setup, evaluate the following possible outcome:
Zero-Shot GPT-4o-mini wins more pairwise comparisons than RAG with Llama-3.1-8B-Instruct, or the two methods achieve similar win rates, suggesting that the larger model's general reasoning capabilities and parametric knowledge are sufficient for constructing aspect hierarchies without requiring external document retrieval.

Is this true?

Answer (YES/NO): NO